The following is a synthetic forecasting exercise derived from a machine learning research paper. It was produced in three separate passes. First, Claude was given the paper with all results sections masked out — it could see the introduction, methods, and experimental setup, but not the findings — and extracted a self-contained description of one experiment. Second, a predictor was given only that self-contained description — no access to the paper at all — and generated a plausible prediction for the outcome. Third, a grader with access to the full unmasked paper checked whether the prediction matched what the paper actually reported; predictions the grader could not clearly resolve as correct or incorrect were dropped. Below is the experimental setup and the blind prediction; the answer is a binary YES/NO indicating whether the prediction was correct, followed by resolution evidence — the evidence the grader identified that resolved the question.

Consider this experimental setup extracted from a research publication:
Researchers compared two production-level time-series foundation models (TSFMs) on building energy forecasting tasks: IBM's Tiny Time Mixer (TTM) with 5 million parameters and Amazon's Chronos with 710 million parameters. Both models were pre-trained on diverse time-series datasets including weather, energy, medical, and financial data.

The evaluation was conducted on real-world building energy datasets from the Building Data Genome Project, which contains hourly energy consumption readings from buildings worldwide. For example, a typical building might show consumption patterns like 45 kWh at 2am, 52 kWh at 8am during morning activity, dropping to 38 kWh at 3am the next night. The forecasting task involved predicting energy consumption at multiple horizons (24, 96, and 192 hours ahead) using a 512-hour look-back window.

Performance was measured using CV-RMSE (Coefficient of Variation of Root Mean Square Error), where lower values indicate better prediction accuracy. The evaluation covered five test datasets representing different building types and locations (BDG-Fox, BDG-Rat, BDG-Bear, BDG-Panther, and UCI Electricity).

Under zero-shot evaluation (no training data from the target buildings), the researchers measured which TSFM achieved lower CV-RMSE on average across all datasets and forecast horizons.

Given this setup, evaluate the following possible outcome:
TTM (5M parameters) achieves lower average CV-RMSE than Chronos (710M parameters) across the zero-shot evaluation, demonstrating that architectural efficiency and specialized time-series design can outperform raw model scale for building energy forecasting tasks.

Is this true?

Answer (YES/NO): NO